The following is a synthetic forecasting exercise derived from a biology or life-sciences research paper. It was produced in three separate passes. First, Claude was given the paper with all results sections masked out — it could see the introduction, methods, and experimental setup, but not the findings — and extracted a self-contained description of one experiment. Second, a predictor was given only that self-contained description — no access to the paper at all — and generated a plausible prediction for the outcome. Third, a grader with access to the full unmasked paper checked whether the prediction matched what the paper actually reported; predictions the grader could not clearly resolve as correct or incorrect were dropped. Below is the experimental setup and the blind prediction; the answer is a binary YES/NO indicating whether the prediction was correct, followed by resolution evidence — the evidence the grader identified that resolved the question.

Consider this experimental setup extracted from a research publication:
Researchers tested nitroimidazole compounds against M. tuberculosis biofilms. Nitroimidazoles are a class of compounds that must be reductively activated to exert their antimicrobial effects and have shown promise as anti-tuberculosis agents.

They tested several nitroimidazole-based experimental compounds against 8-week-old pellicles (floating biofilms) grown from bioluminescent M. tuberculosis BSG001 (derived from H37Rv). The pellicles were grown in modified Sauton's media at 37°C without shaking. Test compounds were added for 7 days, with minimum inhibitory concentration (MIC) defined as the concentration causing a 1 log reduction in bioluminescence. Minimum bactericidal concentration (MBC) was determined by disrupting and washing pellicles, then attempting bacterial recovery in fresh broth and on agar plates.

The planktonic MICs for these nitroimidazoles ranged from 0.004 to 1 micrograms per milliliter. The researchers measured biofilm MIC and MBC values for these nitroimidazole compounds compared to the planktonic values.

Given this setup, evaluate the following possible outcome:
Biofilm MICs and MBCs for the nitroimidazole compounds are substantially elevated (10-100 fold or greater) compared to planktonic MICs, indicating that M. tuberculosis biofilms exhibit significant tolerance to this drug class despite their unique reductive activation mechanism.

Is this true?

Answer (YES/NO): YES